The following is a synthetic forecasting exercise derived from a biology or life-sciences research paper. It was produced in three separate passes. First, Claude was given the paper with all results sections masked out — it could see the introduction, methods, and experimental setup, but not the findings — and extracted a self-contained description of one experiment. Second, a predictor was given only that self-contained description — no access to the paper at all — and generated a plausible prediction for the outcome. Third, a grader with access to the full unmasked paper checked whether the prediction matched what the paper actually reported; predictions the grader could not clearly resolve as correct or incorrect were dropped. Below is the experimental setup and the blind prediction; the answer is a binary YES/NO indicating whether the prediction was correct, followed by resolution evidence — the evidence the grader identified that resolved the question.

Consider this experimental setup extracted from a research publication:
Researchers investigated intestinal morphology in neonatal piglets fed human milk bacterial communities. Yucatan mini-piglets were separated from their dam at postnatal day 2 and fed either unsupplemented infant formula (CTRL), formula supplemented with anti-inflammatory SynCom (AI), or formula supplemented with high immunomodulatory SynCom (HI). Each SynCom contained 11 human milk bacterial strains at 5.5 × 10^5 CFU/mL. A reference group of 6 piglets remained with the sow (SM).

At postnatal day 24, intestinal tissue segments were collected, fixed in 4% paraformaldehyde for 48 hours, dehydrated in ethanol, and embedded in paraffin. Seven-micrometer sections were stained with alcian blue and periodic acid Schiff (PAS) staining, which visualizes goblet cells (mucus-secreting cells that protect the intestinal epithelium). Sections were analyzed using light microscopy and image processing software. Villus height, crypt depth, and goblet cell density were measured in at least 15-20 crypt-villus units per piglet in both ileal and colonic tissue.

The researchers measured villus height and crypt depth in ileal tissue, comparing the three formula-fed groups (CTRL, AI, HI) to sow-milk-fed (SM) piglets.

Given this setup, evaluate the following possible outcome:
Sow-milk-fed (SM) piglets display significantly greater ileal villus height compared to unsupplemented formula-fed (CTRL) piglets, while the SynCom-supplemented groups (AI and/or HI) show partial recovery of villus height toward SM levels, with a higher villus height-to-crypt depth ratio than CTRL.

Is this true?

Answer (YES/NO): NO